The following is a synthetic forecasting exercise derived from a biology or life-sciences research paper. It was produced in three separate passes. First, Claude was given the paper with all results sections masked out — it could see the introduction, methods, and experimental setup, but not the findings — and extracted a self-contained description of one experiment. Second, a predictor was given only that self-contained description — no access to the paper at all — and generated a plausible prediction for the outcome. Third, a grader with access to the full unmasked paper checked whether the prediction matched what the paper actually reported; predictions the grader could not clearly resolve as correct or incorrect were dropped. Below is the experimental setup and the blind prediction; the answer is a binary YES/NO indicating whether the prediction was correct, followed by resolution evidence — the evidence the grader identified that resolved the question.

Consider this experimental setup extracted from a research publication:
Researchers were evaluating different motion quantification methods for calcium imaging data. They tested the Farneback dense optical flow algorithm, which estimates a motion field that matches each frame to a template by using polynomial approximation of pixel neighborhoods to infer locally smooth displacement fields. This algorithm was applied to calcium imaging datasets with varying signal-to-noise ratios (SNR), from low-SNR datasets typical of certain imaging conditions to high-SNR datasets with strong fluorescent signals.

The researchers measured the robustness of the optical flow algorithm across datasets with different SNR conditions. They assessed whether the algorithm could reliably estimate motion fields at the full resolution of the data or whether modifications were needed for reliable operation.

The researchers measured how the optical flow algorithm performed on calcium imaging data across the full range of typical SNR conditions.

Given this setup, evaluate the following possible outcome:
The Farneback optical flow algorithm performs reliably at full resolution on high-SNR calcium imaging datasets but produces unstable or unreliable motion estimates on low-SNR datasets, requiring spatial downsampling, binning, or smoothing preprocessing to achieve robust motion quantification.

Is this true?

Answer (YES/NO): NO